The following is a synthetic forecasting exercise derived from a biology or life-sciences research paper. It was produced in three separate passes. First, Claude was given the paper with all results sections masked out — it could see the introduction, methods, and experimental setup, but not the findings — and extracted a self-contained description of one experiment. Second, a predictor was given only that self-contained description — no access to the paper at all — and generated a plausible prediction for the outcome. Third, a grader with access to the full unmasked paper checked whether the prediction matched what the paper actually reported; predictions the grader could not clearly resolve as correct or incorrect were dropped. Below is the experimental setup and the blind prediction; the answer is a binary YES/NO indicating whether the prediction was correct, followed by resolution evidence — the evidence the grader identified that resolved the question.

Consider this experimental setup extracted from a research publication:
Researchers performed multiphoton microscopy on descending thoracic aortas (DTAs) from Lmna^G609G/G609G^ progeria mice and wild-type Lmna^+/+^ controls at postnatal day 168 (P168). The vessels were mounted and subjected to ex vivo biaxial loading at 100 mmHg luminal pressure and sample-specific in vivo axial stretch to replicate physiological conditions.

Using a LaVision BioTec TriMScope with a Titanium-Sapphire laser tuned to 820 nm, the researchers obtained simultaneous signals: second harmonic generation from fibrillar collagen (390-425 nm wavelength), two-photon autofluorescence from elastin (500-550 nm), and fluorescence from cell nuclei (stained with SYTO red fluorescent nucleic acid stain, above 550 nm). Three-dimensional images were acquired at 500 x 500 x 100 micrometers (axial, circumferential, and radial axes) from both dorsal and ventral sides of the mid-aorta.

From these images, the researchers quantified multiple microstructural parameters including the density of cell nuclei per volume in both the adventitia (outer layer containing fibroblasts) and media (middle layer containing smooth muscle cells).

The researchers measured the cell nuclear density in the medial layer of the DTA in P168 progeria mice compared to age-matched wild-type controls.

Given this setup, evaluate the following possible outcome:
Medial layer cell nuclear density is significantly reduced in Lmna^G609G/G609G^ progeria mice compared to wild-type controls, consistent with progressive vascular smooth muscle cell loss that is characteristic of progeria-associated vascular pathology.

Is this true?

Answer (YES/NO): YES